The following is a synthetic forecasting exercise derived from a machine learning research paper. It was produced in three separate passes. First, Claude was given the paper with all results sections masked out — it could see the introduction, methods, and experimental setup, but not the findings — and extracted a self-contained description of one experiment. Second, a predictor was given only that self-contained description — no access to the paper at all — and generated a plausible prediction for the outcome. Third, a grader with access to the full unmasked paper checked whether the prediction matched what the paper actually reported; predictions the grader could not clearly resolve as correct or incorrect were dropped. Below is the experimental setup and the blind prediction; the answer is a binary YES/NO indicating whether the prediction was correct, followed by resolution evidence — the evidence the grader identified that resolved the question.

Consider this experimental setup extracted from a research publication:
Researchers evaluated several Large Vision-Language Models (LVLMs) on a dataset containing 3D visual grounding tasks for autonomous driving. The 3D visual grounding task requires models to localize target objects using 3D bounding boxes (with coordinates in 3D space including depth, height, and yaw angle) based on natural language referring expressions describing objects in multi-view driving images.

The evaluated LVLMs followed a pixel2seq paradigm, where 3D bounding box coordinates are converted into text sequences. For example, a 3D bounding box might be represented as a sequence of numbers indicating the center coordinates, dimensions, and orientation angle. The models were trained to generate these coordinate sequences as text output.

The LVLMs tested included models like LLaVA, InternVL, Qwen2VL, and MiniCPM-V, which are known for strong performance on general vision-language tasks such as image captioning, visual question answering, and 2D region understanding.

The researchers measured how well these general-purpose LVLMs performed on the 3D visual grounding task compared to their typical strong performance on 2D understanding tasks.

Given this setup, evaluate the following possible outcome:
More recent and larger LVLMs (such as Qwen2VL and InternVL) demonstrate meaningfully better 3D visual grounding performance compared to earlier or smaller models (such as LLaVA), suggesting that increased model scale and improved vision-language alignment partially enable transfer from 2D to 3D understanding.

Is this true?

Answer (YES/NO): YES